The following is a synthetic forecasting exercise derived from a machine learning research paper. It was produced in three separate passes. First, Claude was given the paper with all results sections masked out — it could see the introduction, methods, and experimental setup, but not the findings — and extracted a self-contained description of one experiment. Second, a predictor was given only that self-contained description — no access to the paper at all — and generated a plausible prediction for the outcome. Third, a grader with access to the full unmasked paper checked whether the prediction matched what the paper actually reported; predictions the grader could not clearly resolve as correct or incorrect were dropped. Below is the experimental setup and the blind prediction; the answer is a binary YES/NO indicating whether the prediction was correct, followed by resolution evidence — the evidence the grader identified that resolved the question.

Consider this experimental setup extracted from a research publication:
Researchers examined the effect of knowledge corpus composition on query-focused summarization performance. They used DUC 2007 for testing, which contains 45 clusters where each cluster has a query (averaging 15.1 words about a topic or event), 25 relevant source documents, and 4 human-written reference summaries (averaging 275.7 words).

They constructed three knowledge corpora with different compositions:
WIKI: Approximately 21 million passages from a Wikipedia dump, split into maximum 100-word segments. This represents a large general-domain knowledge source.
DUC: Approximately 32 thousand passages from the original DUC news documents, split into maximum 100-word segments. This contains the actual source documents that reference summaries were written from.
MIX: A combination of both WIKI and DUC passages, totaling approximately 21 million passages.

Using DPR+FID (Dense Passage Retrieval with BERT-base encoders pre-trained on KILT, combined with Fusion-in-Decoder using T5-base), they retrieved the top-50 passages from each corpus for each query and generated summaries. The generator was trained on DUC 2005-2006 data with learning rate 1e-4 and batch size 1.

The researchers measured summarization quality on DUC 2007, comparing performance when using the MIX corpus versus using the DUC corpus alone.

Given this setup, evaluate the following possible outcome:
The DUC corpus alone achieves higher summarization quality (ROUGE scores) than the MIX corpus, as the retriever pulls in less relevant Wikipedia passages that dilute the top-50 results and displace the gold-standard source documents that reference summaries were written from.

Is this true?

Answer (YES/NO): YES